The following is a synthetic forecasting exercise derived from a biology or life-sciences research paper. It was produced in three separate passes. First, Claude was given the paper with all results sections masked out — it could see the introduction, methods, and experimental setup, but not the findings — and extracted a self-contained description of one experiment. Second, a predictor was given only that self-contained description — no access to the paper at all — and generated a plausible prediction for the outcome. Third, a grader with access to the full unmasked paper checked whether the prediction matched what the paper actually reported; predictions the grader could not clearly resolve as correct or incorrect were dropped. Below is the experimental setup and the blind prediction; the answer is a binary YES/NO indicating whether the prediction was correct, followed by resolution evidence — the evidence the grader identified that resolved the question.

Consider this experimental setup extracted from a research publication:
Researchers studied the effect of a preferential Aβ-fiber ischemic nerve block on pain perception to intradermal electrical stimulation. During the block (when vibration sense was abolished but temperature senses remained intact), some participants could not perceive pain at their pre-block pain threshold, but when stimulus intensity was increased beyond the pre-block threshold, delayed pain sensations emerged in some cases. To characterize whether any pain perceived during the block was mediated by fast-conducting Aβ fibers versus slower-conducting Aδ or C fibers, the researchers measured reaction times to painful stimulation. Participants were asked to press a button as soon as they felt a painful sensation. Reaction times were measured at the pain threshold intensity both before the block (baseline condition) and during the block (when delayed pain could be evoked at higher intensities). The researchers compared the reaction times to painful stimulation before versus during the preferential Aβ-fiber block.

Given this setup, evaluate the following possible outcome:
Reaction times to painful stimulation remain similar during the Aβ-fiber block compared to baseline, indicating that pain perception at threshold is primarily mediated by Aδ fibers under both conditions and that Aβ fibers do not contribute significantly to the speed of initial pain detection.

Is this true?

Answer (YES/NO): NO